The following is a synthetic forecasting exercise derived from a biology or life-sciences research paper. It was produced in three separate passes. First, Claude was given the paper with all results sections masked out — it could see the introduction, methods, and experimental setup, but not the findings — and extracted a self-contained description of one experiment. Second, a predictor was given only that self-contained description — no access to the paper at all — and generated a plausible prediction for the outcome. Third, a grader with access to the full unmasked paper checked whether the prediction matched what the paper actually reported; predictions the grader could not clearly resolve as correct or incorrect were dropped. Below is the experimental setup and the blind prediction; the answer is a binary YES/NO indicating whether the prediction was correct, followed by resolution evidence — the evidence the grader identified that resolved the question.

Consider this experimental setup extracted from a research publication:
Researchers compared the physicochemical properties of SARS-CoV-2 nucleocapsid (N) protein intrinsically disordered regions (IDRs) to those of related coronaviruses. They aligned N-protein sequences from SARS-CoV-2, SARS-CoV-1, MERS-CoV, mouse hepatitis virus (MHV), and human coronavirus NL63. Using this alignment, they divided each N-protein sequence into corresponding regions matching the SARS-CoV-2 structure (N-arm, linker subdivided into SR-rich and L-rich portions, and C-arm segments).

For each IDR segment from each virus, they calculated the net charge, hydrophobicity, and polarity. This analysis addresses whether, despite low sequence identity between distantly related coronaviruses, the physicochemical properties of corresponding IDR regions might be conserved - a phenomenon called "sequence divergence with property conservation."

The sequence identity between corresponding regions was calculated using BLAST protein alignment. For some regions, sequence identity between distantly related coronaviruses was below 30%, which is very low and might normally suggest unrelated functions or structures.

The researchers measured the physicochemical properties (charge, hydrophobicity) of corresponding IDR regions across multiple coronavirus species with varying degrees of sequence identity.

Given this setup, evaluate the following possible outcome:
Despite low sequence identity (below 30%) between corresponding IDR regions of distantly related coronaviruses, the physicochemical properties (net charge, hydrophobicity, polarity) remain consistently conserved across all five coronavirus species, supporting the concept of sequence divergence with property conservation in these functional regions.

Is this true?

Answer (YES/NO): NO